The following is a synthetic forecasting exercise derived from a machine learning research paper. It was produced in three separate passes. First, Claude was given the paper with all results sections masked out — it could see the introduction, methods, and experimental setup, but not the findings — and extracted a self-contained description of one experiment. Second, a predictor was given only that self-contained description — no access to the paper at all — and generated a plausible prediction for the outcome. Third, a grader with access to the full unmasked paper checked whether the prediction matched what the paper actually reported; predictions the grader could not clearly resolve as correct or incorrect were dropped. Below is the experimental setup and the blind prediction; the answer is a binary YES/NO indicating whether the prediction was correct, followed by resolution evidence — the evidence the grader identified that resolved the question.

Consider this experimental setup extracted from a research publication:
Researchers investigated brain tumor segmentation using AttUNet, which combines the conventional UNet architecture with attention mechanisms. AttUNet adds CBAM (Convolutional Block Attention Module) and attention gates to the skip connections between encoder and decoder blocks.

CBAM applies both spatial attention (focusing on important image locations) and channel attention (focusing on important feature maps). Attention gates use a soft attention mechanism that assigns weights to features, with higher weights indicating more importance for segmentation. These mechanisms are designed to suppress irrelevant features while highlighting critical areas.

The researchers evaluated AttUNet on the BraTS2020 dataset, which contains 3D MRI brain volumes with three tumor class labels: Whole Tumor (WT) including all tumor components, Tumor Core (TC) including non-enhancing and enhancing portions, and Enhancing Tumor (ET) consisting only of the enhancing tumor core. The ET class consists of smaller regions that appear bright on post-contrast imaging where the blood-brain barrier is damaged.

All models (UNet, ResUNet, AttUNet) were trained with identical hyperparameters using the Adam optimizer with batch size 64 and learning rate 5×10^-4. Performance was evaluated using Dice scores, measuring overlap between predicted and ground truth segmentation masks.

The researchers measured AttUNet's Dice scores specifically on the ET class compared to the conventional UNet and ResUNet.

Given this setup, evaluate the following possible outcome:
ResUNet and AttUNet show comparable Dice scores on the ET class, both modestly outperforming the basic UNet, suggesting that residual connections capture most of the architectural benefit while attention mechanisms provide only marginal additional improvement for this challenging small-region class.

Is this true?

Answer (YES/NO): NO